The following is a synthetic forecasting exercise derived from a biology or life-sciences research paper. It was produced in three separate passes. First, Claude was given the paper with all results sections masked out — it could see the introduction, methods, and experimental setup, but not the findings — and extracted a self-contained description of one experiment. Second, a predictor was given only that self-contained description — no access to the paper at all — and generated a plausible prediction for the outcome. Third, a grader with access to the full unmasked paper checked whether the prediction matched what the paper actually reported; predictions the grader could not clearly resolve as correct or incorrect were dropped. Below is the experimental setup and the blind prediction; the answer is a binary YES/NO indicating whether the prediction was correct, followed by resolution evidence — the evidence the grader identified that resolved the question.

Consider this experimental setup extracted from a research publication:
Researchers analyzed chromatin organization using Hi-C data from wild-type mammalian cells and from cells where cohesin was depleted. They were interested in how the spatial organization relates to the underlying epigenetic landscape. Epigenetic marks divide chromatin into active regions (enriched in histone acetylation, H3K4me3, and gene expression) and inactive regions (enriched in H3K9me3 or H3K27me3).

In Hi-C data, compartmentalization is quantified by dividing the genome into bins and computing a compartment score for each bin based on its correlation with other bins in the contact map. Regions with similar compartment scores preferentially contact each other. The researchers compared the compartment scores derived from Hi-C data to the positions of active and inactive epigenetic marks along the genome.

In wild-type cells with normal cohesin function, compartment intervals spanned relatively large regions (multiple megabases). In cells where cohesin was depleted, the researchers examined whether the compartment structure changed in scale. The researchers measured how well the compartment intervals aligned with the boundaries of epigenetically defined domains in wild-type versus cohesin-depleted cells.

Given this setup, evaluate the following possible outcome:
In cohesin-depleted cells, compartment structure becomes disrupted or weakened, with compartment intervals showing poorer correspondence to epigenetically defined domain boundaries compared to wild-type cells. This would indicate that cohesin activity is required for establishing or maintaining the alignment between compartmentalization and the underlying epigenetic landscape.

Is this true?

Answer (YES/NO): NO